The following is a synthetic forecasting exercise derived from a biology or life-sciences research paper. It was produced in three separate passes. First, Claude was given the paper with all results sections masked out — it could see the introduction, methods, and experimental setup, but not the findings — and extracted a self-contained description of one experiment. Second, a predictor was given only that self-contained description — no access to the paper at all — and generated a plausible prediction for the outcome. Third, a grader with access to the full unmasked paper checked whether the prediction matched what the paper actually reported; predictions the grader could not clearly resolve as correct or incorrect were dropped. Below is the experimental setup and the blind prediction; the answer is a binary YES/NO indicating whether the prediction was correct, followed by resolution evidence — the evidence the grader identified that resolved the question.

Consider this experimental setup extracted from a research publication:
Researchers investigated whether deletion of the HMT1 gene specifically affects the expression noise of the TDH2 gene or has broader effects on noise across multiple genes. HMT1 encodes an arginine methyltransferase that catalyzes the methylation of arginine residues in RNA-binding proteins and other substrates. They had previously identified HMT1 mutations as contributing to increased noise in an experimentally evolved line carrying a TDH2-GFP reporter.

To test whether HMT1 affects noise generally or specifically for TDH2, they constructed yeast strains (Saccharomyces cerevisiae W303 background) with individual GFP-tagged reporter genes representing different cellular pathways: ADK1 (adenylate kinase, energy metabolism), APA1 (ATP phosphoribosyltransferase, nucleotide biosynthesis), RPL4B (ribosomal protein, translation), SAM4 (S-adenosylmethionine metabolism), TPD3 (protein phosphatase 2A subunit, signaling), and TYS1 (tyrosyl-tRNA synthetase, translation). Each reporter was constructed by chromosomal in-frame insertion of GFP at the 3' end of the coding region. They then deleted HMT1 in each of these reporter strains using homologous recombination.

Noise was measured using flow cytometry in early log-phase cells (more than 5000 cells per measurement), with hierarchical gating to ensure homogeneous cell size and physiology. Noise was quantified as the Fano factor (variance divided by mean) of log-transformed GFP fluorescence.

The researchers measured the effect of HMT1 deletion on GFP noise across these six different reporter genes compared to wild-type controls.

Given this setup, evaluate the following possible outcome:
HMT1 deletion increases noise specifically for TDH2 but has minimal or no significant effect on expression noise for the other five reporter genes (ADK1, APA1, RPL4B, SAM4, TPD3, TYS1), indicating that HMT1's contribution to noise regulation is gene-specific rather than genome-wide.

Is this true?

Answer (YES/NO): NO